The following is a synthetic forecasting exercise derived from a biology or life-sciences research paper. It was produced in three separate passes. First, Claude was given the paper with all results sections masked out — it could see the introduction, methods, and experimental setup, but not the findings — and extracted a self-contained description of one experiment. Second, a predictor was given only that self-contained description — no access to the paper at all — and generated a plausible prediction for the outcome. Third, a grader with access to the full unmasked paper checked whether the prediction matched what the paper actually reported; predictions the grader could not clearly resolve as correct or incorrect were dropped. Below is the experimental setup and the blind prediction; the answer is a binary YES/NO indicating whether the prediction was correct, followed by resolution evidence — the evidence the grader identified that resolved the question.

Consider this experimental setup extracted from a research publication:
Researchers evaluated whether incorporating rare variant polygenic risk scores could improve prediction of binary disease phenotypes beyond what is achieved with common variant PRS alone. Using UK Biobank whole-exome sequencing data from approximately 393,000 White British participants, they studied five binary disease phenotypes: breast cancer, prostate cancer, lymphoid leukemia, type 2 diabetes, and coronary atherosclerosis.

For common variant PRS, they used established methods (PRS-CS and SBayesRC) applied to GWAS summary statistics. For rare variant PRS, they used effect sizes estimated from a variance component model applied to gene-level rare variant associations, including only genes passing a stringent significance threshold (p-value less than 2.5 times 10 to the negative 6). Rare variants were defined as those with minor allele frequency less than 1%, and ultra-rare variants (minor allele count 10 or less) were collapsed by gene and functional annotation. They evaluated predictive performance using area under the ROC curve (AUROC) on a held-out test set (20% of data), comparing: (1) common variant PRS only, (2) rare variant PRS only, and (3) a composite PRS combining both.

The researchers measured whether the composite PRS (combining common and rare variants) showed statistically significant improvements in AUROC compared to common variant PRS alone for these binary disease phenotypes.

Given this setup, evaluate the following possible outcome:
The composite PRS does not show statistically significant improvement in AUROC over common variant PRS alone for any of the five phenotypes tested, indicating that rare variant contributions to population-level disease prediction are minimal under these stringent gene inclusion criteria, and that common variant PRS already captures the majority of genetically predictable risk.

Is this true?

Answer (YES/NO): YES